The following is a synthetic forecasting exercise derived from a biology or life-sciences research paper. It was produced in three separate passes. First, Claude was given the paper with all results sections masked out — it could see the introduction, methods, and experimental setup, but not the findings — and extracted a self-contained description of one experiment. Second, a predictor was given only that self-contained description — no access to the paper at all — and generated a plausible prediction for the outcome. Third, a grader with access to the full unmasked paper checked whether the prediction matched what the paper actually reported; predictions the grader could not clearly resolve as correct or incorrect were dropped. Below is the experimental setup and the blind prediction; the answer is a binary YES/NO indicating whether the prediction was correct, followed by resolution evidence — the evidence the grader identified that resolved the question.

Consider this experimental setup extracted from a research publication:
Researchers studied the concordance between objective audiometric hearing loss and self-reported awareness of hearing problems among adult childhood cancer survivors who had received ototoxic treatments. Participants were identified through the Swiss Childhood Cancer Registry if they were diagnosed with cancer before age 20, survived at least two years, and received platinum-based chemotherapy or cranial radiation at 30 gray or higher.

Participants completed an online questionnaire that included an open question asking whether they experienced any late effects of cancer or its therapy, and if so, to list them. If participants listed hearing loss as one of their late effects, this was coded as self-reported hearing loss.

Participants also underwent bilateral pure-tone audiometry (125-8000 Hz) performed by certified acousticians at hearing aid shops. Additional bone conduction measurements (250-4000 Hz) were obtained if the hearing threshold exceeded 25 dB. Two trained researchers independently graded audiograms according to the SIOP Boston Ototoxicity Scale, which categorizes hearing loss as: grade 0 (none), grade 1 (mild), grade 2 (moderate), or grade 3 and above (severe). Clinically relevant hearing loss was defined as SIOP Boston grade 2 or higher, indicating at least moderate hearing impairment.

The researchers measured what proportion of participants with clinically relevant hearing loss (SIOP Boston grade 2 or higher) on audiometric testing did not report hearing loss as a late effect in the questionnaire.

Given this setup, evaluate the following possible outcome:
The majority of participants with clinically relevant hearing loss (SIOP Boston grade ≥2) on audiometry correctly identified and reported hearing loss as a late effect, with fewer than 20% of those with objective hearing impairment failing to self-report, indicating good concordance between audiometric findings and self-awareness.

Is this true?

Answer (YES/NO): NO